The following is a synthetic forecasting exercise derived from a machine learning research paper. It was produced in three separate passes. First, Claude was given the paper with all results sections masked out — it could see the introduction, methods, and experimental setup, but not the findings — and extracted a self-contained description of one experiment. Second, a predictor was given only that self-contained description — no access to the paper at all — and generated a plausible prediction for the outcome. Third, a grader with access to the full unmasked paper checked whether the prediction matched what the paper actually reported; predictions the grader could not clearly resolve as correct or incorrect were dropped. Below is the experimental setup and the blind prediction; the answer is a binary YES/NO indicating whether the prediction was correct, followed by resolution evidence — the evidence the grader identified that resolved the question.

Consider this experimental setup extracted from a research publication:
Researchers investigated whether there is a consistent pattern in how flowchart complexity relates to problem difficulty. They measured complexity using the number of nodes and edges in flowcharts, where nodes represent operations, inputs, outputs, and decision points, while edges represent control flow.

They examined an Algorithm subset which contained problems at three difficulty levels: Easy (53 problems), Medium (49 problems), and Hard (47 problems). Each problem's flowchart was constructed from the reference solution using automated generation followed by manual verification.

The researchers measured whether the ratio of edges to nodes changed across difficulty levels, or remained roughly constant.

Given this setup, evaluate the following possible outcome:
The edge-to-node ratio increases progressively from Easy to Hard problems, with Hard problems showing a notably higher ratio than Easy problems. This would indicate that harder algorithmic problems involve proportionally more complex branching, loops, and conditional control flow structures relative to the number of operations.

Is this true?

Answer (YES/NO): NO